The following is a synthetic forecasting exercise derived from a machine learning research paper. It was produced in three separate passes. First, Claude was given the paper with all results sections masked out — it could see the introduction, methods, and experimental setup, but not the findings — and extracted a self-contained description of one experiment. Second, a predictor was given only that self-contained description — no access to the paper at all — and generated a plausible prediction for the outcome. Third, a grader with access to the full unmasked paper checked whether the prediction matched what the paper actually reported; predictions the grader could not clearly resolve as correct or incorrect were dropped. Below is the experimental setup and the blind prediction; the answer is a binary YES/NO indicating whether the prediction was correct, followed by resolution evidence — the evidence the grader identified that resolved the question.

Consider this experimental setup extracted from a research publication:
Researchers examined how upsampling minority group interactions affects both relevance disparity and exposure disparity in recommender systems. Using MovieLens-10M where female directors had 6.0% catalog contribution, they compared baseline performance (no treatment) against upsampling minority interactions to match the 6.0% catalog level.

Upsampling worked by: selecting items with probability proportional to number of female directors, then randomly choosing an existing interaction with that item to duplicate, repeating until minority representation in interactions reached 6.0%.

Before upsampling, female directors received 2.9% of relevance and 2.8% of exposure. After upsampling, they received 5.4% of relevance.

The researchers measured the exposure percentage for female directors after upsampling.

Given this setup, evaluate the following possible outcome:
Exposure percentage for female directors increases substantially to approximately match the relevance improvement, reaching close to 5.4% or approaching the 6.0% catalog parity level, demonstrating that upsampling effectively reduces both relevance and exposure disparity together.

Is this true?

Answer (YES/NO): YES